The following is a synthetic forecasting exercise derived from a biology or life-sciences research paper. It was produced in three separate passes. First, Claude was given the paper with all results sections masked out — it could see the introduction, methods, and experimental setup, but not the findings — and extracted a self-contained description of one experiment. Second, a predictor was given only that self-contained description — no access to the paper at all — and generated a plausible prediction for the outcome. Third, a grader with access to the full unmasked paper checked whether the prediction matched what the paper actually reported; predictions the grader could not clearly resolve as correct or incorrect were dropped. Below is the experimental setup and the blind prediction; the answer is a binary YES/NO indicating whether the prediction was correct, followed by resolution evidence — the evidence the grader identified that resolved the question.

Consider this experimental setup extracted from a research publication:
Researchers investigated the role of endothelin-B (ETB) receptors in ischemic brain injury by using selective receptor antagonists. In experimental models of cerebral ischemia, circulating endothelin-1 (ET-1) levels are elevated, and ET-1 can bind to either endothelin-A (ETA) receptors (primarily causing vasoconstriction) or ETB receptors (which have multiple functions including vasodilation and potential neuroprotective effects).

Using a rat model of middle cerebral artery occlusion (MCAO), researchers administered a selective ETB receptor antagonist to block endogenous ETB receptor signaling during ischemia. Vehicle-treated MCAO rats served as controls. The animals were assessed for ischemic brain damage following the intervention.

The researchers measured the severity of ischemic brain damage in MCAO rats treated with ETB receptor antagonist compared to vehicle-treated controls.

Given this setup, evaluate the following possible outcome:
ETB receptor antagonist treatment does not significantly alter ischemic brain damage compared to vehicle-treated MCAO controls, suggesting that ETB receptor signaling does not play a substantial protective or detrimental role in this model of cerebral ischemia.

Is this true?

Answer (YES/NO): NO